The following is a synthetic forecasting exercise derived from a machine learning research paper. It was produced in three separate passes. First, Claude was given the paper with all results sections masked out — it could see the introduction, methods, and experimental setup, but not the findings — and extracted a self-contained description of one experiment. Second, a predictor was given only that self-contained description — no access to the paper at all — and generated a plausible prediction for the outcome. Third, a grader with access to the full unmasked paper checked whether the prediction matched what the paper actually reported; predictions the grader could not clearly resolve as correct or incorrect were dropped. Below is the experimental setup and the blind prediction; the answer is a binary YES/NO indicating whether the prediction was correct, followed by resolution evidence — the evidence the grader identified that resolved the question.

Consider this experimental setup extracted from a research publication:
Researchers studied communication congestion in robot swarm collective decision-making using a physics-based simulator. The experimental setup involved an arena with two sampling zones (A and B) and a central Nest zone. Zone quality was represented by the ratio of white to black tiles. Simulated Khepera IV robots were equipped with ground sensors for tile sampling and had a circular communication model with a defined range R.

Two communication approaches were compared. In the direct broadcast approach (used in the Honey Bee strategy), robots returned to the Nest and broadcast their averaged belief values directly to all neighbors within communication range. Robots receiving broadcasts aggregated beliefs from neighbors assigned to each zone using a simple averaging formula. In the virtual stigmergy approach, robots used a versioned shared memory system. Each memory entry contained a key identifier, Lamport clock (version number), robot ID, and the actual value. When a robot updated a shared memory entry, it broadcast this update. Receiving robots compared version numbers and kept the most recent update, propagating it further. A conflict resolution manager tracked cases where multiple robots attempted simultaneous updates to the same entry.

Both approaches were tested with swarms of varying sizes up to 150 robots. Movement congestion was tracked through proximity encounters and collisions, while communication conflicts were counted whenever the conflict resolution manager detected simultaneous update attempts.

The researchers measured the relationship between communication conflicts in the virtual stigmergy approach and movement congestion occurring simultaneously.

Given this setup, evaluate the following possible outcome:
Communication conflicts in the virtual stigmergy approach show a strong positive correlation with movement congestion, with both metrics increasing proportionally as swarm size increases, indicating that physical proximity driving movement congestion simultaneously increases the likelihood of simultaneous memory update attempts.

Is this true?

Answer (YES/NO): NO